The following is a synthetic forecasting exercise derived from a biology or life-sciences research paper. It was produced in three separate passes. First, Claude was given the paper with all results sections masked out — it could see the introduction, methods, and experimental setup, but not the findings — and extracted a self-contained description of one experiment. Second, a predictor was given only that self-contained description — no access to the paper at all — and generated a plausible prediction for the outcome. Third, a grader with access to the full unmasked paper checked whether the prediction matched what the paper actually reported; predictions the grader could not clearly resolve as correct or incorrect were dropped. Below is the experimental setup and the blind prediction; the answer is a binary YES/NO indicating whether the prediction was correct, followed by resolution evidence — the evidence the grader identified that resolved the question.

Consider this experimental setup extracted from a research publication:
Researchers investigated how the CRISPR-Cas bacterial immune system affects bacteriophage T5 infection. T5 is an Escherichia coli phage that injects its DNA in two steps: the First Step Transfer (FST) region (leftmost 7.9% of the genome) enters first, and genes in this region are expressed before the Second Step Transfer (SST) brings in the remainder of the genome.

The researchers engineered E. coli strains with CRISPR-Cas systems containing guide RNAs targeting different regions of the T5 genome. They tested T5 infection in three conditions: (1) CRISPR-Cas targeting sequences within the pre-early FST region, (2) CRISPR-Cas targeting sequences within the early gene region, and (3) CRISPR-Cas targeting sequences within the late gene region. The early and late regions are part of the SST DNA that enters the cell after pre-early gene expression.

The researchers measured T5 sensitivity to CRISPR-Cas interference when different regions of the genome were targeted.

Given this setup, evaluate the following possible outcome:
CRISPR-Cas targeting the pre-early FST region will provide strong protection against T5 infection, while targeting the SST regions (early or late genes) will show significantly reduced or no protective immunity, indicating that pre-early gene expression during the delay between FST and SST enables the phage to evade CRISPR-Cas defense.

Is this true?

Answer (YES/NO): YES